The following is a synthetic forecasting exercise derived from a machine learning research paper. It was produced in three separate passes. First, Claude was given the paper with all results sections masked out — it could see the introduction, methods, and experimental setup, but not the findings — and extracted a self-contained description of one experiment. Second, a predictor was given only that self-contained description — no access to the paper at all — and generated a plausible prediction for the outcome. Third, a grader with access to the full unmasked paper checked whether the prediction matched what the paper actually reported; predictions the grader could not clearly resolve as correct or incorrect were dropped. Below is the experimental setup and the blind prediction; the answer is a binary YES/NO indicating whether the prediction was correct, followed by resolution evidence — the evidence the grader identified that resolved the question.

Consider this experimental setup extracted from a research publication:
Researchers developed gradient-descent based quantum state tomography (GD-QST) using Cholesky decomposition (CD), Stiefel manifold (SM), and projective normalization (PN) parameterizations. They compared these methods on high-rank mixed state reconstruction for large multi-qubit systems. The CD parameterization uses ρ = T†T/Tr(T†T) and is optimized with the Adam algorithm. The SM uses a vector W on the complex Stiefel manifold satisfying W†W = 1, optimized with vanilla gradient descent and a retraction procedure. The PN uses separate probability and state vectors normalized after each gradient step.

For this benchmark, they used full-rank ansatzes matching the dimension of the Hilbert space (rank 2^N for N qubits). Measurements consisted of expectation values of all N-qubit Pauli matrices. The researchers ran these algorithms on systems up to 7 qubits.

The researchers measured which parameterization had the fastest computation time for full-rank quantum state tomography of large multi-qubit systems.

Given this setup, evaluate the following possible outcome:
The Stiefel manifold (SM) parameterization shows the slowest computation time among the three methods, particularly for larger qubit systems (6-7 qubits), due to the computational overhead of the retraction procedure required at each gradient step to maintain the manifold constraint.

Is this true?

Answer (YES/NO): NO